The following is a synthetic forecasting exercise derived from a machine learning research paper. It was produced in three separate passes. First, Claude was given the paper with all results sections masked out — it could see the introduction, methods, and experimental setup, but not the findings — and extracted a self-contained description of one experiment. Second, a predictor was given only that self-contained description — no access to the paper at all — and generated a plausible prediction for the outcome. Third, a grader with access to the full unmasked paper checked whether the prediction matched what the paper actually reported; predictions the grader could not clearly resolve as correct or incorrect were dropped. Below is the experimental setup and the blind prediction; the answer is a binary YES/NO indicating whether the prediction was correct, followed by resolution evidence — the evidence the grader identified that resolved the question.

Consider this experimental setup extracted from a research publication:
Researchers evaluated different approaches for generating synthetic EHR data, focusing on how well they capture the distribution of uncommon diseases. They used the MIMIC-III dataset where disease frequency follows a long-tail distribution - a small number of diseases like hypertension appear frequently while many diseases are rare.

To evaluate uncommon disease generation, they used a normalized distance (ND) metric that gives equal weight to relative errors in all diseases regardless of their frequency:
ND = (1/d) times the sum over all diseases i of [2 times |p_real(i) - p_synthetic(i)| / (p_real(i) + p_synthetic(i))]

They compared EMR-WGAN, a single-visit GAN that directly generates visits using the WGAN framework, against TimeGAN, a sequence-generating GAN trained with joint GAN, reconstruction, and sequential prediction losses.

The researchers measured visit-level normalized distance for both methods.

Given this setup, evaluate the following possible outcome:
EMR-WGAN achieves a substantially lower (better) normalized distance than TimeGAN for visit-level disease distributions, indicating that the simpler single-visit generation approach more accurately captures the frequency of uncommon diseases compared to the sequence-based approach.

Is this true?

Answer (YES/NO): YES